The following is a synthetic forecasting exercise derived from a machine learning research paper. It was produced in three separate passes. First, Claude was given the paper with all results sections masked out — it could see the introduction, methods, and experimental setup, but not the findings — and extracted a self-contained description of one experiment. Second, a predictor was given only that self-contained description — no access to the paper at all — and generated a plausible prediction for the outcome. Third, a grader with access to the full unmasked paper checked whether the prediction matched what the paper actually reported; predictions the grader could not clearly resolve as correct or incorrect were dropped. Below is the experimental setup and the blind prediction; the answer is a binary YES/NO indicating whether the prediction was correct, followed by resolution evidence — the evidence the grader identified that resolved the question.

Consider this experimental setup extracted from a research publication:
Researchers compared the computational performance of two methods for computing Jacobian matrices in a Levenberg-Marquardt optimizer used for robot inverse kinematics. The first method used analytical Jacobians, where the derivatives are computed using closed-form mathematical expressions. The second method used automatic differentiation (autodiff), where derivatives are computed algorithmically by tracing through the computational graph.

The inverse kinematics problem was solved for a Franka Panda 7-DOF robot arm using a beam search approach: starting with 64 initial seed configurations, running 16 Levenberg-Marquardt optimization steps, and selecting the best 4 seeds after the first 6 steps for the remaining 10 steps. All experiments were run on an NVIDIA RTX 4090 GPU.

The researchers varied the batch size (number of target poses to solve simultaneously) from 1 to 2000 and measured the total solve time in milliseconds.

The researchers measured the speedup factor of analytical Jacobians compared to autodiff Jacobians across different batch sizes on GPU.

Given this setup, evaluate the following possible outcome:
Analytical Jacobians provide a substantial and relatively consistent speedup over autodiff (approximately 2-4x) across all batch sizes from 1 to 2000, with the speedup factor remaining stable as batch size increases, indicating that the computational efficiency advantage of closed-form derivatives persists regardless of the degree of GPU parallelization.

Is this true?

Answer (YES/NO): NO